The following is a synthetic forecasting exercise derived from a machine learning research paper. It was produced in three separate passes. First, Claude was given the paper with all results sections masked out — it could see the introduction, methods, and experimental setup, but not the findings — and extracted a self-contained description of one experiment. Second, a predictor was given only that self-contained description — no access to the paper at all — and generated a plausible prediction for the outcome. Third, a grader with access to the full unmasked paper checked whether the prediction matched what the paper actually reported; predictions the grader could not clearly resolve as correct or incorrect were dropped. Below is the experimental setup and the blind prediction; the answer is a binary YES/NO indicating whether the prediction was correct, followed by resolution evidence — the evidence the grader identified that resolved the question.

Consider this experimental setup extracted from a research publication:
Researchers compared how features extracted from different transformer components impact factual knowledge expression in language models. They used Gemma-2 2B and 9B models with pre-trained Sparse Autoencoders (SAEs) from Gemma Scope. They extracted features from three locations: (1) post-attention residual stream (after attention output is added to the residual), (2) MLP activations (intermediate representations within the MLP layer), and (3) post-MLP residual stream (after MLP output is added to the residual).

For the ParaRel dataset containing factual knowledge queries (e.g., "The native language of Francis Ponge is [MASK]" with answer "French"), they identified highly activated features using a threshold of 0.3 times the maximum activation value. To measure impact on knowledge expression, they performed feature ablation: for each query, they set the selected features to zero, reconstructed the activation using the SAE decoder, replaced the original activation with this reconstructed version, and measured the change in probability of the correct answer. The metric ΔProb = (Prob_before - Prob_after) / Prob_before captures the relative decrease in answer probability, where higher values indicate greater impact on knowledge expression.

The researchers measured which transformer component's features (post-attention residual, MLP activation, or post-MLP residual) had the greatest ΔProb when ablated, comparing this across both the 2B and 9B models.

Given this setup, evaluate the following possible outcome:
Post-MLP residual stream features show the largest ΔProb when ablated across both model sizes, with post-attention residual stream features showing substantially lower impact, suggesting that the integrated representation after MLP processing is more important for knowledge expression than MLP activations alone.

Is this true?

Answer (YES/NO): YES